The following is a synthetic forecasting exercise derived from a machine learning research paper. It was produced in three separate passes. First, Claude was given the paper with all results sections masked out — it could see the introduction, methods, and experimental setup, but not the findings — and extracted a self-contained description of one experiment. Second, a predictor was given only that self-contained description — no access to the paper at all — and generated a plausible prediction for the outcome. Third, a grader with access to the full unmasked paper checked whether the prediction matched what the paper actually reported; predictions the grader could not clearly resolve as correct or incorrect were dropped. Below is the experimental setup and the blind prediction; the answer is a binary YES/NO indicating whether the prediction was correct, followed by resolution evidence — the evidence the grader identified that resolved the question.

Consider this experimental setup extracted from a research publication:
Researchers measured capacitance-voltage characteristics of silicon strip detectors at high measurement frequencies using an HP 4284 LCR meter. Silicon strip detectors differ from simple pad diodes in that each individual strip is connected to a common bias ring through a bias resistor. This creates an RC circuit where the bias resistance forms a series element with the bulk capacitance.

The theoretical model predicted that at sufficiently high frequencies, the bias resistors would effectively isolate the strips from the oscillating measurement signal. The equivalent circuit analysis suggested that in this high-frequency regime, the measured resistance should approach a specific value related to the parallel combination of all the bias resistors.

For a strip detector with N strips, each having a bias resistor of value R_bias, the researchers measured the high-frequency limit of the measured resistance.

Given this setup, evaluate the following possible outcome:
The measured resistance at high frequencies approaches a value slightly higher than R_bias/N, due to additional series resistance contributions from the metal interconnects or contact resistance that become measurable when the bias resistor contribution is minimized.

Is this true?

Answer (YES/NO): NO